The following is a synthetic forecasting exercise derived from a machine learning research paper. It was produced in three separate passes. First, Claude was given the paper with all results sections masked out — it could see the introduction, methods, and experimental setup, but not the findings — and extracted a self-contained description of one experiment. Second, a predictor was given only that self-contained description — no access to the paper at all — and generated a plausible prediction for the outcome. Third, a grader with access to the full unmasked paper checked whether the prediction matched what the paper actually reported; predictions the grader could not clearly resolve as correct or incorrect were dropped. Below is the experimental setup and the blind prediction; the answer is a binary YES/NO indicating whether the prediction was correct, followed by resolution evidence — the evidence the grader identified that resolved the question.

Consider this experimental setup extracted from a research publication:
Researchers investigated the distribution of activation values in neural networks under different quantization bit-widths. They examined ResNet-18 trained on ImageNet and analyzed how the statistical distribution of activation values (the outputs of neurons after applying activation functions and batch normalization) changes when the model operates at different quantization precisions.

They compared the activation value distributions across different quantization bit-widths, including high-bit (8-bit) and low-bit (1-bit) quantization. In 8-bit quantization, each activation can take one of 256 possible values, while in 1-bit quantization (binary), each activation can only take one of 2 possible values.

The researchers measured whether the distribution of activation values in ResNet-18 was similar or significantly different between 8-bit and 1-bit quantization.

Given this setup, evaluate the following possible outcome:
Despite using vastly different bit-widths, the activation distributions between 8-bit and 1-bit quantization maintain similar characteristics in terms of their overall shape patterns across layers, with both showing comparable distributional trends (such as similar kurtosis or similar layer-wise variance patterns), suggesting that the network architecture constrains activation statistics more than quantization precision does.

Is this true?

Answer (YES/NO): NO